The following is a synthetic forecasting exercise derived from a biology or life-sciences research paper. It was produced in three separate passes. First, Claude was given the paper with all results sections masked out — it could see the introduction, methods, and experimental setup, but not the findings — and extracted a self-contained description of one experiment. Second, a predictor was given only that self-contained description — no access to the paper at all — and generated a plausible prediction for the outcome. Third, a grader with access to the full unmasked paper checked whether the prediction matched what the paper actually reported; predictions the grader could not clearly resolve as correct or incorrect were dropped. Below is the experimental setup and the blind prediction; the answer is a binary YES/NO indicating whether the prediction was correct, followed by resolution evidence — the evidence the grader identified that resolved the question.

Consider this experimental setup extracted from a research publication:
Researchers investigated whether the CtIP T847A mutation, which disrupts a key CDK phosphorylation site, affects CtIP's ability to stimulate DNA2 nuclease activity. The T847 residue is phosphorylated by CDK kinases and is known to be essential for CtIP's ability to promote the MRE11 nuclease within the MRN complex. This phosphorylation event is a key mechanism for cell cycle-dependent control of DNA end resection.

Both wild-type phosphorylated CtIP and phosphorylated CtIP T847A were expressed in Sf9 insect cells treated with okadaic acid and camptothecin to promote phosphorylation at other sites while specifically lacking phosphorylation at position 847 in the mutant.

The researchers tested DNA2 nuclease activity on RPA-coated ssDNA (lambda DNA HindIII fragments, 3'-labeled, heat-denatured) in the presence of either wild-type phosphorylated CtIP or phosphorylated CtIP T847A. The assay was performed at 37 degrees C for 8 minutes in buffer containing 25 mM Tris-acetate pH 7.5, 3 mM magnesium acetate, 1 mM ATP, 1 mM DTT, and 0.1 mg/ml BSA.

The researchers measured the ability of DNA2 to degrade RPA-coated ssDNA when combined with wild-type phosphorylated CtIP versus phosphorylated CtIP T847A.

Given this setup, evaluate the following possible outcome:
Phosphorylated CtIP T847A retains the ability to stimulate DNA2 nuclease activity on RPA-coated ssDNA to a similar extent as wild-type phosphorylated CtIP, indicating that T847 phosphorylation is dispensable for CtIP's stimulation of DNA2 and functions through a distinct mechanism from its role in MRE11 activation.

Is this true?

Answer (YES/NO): YES